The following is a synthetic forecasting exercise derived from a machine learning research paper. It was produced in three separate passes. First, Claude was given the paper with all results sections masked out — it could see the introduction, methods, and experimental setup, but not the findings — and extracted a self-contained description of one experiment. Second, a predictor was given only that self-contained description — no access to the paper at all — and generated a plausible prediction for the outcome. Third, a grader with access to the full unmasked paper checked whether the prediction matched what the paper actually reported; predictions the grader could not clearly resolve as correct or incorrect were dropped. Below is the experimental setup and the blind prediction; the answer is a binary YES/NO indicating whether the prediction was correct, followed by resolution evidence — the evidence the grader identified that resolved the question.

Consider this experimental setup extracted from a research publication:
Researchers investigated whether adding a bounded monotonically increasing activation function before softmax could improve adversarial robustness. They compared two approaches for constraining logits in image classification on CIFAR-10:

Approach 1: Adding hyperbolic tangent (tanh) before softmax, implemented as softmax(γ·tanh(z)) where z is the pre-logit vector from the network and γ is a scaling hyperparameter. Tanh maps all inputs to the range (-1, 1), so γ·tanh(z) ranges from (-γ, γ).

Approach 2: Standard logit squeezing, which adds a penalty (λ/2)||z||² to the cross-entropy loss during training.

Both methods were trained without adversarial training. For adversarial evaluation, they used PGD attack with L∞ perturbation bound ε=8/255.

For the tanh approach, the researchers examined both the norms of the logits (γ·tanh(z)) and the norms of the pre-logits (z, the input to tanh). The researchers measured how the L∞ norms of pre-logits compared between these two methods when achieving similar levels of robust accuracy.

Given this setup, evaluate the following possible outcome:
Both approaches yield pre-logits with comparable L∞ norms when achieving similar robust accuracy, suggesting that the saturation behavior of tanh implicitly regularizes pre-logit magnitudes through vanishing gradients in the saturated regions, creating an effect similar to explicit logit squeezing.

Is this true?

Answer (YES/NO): NO